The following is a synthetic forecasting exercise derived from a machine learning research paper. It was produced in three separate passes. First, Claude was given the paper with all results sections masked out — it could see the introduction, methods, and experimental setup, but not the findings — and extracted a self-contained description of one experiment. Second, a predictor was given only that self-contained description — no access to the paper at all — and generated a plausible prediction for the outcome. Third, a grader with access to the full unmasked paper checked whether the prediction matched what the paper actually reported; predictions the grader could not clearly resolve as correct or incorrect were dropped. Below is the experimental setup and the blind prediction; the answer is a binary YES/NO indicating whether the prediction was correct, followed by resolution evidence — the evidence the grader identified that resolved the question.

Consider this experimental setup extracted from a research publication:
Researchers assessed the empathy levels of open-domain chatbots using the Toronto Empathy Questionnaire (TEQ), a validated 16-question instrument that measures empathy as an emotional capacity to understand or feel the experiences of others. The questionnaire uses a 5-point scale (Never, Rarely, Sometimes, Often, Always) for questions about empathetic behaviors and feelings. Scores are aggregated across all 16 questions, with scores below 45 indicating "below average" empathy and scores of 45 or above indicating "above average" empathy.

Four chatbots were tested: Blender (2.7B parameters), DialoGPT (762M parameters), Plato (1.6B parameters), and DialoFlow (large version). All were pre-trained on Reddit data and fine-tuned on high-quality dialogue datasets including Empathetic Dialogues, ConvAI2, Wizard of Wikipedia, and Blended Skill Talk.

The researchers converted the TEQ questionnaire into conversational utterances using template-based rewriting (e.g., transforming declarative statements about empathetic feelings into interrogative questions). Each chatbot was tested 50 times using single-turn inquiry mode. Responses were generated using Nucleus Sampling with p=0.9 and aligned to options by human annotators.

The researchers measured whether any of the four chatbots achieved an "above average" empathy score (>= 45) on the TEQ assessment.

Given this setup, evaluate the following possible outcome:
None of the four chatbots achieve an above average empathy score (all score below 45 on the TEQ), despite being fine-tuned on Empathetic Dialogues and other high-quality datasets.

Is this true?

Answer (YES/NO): YES